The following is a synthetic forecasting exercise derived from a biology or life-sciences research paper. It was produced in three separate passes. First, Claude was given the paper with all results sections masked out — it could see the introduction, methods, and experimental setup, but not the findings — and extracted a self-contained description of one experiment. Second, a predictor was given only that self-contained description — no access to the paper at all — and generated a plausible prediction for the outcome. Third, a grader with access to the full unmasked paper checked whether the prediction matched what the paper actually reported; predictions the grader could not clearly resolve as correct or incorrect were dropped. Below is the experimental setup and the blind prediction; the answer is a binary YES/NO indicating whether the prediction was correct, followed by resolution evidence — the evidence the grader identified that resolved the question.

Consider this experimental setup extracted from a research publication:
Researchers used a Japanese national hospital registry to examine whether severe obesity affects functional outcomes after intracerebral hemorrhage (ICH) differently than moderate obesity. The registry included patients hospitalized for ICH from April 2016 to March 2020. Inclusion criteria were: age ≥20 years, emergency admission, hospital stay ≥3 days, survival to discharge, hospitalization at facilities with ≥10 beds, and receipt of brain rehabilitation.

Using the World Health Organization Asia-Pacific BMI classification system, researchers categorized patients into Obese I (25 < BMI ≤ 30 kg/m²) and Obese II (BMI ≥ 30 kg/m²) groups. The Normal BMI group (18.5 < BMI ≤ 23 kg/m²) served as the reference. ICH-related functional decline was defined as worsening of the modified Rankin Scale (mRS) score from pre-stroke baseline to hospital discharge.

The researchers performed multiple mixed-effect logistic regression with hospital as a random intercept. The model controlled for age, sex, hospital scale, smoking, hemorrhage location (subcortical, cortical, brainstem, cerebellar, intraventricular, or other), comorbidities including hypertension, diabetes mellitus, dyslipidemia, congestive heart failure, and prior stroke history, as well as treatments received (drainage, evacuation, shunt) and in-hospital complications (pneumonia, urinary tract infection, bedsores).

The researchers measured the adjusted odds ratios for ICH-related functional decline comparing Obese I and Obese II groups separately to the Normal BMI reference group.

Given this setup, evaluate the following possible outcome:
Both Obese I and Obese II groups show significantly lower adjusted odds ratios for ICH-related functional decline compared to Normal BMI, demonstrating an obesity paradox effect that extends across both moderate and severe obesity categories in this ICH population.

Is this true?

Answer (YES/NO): NO